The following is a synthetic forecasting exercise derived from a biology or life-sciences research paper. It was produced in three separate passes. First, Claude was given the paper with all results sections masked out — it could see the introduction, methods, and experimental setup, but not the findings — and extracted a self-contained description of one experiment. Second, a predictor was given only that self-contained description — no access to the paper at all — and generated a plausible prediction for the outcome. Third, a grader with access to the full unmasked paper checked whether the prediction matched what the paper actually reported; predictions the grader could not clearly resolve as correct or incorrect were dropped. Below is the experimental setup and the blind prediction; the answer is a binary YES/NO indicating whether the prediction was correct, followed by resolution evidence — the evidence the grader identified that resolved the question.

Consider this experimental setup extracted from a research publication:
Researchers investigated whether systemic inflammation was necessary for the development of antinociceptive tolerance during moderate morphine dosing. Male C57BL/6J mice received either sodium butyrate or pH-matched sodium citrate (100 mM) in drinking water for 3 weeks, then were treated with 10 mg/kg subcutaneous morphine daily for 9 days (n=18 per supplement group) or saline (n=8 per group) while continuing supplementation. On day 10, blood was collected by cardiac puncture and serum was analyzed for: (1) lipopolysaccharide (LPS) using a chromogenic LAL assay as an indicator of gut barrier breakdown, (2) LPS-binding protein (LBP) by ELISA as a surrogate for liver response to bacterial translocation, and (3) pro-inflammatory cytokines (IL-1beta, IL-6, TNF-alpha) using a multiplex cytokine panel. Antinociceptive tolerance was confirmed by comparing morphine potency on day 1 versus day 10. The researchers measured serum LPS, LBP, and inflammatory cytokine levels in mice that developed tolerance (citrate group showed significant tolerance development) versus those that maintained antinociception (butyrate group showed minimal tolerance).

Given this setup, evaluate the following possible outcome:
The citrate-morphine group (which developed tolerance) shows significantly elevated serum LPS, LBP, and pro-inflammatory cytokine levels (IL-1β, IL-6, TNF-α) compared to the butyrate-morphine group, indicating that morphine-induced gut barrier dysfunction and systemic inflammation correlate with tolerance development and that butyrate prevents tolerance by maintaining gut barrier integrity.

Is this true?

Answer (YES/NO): NO